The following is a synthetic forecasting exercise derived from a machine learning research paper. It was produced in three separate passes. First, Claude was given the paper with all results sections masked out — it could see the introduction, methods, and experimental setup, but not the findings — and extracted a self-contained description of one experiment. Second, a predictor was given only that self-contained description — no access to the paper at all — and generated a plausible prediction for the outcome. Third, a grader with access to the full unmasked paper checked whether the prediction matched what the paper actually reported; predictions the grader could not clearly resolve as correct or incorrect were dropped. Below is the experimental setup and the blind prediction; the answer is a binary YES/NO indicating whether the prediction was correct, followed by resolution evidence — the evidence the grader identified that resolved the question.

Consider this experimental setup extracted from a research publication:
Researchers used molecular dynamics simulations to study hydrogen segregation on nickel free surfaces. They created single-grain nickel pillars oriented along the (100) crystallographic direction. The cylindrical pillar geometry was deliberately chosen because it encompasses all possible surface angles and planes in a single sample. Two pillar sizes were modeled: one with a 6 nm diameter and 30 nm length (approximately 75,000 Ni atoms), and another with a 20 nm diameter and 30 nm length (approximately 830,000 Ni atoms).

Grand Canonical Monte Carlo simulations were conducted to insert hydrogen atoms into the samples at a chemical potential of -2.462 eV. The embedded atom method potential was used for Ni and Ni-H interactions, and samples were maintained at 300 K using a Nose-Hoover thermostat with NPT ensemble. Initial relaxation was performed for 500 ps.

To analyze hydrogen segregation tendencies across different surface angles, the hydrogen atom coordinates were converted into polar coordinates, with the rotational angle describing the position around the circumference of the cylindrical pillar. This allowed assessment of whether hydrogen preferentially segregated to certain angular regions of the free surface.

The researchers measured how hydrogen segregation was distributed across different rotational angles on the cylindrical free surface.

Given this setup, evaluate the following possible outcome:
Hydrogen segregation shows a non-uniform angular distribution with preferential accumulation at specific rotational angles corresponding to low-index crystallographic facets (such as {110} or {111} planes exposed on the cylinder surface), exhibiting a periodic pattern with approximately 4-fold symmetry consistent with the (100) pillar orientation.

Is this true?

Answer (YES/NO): NO